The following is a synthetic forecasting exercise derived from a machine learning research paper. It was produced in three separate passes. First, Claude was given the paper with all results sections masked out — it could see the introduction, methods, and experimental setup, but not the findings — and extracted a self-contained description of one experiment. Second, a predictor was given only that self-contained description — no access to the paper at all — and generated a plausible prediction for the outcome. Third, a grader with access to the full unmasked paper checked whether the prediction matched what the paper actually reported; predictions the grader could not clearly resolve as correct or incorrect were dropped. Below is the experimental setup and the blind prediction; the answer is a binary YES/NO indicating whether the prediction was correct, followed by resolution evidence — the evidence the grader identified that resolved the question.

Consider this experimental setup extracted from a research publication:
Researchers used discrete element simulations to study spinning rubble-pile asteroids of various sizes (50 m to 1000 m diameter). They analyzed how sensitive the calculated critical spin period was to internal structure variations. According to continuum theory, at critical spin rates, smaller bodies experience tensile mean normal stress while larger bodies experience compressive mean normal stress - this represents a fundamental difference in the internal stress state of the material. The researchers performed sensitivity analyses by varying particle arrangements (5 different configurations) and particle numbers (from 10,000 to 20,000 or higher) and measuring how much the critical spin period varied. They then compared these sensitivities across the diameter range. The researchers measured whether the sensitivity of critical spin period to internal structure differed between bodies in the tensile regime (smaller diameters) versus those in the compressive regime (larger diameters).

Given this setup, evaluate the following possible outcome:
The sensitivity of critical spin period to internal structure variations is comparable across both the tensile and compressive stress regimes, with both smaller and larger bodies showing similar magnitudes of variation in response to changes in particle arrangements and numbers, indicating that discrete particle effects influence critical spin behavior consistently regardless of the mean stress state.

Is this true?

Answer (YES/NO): NO